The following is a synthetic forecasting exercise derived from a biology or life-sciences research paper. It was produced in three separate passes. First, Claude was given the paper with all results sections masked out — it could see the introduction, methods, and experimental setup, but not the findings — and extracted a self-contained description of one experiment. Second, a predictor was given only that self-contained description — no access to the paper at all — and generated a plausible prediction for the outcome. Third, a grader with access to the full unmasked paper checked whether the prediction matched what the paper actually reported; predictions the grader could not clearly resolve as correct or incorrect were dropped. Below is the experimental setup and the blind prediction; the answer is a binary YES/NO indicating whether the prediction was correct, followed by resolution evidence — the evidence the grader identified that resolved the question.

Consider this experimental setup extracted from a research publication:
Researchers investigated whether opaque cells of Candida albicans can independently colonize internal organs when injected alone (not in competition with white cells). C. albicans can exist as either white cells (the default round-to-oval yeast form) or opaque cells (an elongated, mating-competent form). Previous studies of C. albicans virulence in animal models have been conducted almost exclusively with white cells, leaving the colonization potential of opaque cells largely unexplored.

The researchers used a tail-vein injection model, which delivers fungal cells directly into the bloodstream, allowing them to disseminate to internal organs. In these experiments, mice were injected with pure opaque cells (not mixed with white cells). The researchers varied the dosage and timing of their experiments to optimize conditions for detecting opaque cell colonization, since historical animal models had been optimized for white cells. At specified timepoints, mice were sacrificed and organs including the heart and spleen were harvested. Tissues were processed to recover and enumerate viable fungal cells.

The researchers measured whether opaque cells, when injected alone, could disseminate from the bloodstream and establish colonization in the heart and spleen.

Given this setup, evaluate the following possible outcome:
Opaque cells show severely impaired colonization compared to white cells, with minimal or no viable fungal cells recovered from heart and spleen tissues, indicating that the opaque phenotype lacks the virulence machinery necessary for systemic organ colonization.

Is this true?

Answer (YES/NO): NO